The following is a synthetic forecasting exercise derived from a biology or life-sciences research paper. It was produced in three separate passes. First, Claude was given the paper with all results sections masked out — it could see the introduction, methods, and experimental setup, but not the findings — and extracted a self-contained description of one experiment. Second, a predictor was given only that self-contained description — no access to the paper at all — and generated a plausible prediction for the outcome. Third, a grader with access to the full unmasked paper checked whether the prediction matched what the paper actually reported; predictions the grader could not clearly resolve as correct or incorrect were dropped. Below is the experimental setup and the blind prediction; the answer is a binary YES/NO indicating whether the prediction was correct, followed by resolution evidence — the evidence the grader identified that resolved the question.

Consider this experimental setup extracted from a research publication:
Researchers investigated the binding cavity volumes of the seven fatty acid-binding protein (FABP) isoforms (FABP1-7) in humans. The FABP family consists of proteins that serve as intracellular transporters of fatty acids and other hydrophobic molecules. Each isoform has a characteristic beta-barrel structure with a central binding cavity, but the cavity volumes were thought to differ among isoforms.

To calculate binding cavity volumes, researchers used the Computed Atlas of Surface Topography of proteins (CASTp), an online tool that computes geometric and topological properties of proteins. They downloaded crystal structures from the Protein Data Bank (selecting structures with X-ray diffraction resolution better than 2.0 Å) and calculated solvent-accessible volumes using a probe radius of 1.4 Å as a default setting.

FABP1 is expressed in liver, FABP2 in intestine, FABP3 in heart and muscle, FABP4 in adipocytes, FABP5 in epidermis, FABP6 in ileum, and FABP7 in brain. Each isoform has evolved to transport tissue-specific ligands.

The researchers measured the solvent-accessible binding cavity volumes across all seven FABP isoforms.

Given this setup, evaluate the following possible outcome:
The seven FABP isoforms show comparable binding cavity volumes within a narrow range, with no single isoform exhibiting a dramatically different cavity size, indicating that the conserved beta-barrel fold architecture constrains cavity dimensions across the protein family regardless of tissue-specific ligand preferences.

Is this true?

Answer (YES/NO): NO